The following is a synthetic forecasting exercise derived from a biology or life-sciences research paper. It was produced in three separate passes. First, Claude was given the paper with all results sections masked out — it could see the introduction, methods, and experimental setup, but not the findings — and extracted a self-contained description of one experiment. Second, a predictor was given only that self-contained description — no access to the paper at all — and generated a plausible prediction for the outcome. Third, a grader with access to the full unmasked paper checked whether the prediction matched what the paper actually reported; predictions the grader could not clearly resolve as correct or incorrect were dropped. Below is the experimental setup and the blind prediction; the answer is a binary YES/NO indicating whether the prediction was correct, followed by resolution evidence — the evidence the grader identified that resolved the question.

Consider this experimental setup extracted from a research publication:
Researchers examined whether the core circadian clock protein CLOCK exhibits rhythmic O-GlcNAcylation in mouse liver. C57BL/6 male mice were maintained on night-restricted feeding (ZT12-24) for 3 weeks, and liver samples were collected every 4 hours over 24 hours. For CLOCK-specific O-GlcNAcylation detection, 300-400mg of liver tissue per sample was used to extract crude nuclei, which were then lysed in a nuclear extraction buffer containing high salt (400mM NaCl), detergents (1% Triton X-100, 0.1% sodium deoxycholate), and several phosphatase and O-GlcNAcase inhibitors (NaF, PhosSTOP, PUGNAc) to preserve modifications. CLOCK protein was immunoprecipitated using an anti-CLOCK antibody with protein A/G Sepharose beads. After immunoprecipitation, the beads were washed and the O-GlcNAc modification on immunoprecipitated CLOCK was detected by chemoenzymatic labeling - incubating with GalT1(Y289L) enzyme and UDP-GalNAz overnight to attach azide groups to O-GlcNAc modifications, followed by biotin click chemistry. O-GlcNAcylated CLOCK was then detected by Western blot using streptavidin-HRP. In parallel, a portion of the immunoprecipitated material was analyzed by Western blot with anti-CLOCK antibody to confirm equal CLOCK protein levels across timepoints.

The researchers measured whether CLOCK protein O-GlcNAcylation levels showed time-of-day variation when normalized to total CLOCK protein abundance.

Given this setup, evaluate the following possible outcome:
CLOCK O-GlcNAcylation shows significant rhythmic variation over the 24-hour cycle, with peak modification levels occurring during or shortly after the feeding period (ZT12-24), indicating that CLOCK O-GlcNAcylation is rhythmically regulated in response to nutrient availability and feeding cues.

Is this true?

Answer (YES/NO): YES